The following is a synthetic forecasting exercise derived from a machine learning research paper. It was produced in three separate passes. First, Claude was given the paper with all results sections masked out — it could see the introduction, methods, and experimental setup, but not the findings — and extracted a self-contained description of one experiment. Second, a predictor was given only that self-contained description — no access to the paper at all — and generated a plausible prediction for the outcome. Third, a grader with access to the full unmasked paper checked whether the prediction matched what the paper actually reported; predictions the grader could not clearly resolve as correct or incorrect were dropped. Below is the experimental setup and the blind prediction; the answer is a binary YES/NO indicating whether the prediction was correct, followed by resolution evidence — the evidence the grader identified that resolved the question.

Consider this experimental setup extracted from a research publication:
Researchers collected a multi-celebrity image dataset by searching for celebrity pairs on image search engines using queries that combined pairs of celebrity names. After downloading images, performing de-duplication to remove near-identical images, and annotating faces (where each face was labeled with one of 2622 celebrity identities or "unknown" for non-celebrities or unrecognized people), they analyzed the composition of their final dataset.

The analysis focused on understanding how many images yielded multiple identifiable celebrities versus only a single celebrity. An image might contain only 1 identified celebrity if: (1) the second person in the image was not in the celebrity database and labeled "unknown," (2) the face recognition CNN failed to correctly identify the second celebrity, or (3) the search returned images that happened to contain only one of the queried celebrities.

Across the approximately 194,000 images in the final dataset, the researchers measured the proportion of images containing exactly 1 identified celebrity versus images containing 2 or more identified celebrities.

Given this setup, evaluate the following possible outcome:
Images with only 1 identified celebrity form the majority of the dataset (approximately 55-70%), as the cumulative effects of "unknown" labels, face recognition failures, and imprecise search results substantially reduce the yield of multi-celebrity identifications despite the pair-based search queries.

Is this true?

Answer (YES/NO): NO